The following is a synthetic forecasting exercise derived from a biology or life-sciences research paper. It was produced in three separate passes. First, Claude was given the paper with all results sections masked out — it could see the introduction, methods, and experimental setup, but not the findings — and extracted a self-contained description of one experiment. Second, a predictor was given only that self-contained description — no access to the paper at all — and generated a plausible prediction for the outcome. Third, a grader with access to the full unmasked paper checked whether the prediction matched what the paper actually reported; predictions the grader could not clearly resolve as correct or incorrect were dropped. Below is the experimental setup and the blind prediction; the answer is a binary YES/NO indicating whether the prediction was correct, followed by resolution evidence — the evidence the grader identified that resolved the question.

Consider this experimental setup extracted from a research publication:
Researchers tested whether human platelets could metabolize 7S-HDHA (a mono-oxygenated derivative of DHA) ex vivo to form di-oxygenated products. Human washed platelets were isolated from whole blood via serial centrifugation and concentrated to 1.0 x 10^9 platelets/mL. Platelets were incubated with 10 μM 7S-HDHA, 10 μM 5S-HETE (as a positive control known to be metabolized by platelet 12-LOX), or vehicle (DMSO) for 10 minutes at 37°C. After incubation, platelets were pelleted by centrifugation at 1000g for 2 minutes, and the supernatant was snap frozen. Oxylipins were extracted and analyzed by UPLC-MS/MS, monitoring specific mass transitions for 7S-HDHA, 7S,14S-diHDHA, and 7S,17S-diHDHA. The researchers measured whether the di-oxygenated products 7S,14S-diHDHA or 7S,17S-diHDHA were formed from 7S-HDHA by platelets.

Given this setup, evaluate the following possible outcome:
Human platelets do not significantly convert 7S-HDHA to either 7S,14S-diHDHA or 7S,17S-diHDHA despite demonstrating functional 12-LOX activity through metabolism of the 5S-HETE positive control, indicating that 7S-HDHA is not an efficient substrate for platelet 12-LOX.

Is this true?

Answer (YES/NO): NO